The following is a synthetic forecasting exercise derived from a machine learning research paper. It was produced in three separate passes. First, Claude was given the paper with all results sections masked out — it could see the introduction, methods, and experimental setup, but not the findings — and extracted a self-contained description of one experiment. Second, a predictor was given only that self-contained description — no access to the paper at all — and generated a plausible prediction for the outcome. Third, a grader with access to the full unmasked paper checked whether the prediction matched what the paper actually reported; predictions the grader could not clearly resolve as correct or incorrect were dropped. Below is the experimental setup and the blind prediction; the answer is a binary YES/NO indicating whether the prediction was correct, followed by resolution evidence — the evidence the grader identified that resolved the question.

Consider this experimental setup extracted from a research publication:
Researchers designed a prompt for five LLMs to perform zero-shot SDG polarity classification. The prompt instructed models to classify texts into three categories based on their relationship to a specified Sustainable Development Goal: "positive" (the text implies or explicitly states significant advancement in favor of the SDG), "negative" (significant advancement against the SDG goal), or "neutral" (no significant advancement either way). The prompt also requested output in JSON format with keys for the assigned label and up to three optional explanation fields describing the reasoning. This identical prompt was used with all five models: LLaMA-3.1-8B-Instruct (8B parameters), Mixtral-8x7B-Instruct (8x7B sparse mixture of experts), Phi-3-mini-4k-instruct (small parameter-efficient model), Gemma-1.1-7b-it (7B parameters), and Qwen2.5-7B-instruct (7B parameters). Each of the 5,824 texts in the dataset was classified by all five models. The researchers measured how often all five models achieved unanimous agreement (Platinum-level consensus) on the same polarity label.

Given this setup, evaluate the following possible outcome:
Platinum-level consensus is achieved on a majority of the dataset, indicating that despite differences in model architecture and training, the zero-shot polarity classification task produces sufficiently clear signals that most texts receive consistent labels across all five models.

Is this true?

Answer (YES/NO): NO